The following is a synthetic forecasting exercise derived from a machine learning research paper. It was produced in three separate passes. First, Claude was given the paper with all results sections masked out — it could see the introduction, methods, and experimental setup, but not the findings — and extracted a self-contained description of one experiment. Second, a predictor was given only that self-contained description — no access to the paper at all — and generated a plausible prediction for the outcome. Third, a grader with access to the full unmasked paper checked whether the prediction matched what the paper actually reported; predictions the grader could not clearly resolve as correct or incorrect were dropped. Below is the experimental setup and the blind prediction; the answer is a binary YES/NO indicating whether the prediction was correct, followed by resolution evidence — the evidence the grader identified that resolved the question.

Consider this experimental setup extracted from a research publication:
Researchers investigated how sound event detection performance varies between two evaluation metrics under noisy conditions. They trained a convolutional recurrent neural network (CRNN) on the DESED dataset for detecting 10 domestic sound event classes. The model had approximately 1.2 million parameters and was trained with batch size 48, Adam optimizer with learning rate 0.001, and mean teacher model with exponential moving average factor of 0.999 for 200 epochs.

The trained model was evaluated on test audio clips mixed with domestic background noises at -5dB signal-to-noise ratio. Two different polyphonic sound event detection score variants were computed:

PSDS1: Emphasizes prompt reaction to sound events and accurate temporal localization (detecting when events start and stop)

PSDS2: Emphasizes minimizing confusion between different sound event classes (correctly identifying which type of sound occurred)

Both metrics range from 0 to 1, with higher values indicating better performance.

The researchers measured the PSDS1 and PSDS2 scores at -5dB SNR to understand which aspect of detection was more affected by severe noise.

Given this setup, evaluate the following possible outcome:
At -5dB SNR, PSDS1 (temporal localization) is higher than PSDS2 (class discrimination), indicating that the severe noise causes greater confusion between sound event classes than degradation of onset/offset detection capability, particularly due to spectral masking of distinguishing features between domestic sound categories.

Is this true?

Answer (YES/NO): NO